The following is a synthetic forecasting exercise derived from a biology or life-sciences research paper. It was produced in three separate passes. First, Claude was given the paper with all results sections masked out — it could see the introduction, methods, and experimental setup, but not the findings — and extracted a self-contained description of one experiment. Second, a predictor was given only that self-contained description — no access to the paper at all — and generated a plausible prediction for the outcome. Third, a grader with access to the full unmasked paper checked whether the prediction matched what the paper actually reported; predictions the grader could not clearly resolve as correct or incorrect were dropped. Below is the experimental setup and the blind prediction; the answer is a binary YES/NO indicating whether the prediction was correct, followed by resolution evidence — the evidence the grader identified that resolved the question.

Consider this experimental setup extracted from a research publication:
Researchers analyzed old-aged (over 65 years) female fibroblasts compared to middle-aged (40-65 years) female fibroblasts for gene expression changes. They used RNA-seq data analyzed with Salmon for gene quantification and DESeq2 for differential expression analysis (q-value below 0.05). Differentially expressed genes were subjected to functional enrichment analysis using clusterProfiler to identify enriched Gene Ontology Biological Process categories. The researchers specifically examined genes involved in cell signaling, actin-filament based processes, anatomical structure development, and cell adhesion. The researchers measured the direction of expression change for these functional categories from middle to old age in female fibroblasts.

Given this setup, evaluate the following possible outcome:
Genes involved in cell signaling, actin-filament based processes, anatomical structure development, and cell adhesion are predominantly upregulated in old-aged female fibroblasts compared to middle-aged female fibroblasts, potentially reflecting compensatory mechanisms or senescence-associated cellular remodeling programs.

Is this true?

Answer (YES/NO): NO